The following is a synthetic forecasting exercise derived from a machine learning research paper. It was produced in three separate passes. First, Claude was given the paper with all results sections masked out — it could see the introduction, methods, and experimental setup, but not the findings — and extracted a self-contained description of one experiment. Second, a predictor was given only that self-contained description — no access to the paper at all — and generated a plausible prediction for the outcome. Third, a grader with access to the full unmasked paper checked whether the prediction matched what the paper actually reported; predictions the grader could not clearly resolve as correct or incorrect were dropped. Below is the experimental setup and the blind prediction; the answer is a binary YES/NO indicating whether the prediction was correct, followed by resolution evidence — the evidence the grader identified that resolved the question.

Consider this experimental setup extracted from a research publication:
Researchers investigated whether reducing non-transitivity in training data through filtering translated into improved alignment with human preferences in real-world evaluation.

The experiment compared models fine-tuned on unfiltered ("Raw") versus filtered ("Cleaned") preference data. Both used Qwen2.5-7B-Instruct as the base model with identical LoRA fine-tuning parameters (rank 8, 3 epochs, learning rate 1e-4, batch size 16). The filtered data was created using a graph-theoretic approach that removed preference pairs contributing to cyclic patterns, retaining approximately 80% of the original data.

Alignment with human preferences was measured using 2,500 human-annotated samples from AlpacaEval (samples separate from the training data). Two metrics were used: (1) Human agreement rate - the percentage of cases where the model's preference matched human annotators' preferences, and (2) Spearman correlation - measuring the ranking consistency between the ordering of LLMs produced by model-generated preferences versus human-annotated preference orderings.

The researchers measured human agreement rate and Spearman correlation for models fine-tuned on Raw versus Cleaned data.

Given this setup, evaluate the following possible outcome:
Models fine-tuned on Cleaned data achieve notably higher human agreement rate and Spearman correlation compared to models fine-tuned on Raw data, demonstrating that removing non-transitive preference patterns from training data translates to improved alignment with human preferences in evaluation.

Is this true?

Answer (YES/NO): NO